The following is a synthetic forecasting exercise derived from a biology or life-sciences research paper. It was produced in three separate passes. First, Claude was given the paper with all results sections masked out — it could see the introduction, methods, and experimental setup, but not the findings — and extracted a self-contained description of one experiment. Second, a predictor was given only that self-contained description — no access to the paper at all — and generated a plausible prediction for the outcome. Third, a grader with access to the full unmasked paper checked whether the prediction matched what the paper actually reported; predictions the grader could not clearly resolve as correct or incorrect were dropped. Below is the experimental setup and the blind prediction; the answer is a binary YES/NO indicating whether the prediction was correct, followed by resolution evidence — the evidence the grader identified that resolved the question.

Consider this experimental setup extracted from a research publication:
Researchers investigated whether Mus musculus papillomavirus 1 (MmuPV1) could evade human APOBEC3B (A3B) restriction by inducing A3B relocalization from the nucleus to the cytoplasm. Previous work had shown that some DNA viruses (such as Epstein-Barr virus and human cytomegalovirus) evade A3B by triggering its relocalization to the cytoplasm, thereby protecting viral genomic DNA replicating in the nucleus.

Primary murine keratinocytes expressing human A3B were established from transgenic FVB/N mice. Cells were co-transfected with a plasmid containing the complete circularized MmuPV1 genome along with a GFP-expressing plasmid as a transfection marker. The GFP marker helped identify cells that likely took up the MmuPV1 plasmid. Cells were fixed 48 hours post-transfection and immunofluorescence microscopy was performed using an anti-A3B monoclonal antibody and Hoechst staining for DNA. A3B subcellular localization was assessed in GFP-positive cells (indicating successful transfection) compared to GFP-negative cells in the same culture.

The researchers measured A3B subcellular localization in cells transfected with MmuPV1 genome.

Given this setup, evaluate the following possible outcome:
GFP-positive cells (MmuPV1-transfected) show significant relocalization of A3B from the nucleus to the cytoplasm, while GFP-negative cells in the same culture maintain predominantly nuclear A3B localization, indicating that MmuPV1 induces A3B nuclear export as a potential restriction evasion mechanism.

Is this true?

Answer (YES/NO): NO